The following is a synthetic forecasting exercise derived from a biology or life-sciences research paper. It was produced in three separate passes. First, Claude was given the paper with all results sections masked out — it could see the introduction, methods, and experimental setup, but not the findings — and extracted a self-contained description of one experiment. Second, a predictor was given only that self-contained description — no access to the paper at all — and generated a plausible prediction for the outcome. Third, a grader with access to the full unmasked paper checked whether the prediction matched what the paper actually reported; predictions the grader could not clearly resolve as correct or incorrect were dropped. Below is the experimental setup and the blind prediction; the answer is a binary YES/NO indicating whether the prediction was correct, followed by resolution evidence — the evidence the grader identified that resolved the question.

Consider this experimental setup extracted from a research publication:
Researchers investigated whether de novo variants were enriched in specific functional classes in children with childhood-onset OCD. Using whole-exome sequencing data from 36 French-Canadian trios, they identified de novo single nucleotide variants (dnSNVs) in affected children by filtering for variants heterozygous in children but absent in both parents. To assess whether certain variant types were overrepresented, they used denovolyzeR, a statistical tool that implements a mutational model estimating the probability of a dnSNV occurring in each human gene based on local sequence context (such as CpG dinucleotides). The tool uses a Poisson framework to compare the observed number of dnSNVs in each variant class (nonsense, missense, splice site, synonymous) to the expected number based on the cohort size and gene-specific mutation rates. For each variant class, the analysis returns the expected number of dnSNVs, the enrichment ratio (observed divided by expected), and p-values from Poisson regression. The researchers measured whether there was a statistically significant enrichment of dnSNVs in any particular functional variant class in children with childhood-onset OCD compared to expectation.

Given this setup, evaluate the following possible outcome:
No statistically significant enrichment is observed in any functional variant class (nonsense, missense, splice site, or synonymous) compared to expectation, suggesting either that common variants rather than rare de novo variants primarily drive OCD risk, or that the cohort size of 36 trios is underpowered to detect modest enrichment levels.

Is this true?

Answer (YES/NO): NO